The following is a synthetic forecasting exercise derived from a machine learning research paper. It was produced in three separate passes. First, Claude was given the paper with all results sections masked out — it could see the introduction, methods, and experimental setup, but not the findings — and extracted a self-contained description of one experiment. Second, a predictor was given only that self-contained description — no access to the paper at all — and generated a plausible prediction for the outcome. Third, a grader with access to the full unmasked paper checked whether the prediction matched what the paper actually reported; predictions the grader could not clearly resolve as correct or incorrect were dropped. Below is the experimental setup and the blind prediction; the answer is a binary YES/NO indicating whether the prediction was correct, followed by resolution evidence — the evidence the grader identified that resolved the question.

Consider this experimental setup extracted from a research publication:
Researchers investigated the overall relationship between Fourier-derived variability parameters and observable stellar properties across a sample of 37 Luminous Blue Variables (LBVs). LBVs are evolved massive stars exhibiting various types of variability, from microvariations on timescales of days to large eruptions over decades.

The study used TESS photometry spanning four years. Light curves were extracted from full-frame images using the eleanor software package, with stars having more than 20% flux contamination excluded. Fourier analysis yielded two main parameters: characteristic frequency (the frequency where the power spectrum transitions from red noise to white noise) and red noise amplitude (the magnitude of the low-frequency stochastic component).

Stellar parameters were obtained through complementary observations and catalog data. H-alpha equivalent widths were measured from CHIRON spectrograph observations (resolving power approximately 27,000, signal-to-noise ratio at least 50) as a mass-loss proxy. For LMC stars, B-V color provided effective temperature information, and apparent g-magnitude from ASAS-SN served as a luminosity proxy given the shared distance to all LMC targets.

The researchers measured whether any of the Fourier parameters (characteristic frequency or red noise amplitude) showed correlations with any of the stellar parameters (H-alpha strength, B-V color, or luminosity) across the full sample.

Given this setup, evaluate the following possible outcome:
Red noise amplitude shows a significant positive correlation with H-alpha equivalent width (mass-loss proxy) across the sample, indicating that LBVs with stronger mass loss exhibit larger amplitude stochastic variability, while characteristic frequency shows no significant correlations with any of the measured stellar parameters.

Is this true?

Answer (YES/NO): NO